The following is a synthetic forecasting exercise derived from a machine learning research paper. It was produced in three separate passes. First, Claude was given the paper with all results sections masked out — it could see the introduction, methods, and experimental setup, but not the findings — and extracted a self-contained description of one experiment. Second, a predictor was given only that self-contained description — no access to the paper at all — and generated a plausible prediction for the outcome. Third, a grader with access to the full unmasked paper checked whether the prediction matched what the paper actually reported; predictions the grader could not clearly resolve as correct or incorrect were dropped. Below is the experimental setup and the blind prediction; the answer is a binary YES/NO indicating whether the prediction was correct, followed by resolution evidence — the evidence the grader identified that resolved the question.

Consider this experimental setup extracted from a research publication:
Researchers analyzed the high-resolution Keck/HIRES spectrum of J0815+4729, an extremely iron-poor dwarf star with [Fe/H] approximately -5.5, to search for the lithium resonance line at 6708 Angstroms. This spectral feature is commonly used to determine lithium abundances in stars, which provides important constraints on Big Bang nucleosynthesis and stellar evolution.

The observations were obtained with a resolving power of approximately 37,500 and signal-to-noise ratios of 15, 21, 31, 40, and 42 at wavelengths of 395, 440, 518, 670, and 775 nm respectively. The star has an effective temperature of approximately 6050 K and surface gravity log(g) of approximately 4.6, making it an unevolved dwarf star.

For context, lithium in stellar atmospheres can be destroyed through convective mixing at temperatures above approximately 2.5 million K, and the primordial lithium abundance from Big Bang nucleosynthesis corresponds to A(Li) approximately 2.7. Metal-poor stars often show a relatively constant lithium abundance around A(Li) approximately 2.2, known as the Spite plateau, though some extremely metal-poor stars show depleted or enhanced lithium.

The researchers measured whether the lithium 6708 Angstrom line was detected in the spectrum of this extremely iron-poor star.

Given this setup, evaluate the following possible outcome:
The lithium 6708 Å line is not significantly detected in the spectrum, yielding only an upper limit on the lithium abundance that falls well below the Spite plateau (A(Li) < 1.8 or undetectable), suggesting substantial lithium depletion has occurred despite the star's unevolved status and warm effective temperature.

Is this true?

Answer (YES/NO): YES